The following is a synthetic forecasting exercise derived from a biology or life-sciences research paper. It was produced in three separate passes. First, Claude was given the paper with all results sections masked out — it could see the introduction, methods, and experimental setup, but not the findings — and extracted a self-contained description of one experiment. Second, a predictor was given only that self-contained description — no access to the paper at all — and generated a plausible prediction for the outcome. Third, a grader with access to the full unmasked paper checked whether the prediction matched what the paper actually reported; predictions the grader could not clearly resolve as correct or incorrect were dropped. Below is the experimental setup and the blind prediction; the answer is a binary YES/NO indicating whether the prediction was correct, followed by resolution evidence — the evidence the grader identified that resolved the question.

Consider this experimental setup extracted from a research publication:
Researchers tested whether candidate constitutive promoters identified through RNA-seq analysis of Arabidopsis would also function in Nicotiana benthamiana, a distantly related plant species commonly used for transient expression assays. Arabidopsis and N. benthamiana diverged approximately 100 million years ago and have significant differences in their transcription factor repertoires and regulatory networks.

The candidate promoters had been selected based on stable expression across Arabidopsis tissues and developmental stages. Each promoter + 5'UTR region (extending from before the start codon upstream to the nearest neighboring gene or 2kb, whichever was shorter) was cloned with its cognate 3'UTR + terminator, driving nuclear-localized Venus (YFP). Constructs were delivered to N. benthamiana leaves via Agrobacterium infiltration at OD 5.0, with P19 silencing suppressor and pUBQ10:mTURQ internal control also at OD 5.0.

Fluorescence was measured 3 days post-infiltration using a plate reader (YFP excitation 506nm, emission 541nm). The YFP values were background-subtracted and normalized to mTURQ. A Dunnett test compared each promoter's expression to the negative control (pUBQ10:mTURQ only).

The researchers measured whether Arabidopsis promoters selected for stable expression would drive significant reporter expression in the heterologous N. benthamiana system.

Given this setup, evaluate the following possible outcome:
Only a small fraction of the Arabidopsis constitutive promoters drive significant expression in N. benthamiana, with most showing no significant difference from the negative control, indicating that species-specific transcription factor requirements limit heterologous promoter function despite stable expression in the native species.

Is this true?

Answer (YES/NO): NO